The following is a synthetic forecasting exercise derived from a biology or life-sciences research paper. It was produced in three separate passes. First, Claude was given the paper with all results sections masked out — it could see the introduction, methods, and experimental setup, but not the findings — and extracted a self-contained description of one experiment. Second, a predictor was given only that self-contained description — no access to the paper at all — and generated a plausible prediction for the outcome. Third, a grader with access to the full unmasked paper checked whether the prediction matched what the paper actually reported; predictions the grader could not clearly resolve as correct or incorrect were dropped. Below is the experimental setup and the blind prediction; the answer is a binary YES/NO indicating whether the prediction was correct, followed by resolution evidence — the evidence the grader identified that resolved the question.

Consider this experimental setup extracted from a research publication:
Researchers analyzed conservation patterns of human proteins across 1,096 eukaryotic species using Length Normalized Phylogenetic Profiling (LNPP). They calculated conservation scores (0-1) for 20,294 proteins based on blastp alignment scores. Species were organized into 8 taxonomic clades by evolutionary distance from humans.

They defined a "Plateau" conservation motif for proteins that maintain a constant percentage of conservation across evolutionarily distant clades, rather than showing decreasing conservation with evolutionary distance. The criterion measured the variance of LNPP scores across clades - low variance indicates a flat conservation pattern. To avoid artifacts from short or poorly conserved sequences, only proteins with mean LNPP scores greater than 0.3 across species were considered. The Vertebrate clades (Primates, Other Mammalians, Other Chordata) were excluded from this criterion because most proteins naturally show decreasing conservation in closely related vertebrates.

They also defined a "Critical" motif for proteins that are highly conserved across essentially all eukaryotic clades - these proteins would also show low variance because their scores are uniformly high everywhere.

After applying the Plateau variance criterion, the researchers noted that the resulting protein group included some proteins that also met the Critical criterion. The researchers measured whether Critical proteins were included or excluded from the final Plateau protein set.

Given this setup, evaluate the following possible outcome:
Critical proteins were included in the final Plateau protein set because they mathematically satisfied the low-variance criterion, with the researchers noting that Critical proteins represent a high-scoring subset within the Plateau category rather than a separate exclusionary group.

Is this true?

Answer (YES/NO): NO